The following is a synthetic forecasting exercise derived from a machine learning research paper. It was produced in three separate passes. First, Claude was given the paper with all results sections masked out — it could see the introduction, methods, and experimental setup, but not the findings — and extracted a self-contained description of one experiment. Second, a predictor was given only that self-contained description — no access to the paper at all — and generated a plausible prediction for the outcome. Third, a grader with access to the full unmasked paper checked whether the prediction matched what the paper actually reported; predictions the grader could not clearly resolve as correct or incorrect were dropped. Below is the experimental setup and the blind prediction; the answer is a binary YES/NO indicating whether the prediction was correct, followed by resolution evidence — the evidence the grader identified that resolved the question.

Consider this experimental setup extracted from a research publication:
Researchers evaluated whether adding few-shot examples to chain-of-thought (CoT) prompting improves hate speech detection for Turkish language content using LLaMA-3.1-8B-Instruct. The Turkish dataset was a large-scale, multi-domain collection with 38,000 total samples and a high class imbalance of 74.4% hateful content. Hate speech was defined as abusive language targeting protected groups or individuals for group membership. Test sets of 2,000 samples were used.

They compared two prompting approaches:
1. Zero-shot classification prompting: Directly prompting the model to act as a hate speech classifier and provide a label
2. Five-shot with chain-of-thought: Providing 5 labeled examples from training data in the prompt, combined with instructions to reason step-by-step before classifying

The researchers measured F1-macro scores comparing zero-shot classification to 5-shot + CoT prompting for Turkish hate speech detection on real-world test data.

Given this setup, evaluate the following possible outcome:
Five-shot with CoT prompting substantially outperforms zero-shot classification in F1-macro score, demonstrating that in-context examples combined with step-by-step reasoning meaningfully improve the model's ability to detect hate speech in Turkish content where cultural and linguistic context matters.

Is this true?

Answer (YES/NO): YES